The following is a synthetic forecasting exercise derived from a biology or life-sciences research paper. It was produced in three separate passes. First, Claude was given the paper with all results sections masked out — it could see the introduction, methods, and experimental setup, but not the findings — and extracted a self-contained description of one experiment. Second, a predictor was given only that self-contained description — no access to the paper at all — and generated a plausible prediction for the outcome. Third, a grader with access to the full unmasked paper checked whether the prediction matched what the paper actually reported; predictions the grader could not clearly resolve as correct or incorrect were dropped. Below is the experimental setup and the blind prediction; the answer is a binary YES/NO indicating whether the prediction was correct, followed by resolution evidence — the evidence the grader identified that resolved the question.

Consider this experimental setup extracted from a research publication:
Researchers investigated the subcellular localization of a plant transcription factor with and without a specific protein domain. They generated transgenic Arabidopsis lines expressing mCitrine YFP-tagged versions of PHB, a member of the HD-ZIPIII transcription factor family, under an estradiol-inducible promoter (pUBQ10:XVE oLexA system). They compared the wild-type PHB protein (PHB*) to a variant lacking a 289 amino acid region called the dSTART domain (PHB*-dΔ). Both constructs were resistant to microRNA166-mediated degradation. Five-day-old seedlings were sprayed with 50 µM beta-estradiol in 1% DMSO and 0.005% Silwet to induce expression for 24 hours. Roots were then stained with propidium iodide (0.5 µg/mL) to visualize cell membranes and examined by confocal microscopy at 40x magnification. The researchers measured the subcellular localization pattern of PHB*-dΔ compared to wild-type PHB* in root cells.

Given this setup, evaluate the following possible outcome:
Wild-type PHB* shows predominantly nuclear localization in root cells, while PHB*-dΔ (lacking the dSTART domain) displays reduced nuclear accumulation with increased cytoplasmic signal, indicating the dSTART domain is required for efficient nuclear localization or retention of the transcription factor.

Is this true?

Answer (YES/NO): NO